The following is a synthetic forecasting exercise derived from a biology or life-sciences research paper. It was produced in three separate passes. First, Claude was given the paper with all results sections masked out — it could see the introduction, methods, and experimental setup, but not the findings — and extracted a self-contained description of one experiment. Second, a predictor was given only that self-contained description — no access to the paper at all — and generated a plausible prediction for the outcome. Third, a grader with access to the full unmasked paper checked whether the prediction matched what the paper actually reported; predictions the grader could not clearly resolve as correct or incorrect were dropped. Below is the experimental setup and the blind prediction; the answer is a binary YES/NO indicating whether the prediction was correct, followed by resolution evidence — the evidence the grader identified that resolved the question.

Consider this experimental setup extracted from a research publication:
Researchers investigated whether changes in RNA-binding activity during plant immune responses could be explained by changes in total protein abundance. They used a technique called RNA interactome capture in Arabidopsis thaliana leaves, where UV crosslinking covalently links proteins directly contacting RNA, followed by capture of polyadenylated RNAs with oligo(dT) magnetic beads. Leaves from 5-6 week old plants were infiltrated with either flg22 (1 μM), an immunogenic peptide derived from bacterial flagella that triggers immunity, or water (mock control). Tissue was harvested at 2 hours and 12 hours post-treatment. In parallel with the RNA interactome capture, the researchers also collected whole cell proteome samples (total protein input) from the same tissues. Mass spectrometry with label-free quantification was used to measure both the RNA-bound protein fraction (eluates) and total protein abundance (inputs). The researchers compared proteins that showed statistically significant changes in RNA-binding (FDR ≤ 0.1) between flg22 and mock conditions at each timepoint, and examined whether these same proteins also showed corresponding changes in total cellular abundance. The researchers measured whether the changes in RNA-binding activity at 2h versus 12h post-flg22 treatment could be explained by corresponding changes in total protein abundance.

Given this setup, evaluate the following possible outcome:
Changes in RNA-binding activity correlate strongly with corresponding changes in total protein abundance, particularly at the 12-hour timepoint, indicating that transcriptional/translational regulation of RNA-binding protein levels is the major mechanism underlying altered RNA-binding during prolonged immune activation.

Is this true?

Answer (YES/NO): NO